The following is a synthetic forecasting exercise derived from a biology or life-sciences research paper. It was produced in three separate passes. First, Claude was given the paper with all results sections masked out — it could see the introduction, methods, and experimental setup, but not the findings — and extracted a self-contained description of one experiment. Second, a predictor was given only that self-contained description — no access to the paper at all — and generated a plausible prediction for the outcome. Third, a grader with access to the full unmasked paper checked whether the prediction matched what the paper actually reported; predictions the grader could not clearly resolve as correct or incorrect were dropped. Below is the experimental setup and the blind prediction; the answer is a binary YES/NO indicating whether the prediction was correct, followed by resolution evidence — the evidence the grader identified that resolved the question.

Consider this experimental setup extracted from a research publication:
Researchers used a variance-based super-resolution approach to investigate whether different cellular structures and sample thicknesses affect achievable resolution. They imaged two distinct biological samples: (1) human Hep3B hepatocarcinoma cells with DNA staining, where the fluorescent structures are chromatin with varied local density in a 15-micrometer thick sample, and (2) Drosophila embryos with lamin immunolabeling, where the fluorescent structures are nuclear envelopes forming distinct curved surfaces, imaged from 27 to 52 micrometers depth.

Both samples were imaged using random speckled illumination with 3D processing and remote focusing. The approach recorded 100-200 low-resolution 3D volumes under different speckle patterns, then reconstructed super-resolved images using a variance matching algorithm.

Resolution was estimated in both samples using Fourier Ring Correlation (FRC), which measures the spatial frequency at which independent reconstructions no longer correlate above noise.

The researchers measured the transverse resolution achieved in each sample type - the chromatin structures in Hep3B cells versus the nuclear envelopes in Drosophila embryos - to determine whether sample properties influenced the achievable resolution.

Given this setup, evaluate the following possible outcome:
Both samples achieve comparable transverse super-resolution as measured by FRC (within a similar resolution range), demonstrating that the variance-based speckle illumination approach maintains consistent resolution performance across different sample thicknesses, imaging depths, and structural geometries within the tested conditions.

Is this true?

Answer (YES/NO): NO